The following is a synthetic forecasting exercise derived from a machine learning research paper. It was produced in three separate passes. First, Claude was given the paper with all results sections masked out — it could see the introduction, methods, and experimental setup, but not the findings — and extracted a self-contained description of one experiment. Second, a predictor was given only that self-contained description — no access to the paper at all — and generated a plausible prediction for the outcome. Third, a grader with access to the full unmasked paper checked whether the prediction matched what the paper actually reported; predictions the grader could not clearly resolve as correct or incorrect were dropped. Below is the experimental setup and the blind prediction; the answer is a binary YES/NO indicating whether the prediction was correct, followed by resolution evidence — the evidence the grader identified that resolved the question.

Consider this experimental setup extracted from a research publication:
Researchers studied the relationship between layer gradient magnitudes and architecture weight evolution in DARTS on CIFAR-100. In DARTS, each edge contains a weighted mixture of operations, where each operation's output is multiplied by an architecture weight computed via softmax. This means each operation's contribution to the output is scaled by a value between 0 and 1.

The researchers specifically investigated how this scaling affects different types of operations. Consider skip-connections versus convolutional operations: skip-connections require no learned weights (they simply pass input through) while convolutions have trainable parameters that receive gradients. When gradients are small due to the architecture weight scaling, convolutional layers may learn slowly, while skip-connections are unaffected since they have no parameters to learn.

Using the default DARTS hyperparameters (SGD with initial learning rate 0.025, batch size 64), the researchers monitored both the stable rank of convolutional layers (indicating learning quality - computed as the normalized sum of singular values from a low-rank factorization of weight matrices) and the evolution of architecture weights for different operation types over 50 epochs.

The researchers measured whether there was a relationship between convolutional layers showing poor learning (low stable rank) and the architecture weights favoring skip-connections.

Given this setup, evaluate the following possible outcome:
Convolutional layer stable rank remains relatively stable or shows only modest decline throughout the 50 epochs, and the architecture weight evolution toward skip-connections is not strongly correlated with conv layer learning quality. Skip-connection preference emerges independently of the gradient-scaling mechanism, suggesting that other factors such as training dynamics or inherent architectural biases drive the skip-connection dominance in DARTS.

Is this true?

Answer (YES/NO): NO